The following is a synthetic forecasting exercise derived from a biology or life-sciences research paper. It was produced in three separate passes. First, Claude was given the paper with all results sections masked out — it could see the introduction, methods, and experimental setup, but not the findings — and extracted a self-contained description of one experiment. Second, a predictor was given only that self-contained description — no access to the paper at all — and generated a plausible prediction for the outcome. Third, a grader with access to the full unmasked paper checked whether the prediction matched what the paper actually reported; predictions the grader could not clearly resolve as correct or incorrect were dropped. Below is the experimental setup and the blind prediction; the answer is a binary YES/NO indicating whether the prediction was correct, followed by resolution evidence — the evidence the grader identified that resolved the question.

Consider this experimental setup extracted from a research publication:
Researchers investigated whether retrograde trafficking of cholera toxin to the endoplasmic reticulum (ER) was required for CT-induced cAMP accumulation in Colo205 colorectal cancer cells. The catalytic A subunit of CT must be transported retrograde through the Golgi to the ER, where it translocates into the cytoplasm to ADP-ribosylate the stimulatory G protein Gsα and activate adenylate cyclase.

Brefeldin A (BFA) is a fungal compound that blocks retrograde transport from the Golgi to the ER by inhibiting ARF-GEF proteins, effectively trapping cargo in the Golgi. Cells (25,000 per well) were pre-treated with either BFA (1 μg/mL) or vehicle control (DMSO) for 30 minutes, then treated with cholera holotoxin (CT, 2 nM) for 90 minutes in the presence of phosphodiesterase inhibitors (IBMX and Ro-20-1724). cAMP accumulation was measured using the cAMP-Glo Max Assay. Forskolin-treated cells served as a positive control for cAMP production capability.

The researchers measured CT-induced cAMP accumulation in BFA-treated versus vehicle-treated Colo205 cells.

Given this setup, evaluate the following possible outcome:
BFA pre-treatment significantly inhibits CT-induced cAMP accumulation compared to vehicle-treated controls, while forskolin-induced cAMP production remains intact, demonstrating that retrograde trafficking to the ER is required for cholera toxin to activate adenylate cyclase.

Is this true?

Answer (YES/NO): YES